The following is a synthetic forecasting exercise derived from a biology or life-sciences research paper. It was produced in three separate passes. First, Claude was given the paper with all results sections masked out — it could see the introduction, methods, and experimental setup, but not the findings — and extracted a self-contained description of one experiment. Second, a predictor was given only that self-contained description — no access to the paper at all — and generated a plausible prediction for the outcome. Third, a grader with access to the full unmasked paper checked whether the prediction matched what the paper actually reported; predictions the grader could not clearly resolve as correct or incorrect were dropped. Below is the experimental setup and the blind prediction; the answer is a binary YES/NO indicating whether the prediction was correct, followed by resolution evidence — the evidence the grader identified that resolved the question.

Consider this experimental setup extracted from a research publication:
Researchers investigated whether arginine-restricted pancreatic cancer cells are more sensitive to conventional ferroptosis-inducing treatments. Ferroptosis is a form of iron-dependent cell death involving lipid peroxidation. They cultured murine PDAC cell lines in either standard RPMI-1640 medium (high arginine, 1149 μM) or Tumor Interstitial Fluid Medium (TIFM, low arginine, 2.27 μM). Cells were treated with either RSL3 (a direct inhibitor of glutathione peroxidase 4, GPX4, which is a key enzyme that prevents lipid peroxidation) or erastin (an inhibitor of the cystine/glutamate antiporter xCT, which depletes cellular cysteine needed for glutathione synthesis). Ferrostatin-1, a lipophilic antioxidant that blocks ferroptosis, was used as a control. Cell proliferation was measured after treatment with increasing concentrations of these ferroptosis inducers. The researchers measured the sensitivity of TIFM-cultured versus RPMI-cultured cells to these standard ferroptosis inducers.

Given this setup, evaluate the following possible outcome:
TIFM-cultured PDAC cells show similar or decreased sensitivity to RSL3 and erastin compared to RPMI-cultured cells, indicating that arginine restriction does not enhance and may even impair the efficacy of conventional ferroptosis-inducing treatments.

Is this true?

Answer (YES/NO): YES